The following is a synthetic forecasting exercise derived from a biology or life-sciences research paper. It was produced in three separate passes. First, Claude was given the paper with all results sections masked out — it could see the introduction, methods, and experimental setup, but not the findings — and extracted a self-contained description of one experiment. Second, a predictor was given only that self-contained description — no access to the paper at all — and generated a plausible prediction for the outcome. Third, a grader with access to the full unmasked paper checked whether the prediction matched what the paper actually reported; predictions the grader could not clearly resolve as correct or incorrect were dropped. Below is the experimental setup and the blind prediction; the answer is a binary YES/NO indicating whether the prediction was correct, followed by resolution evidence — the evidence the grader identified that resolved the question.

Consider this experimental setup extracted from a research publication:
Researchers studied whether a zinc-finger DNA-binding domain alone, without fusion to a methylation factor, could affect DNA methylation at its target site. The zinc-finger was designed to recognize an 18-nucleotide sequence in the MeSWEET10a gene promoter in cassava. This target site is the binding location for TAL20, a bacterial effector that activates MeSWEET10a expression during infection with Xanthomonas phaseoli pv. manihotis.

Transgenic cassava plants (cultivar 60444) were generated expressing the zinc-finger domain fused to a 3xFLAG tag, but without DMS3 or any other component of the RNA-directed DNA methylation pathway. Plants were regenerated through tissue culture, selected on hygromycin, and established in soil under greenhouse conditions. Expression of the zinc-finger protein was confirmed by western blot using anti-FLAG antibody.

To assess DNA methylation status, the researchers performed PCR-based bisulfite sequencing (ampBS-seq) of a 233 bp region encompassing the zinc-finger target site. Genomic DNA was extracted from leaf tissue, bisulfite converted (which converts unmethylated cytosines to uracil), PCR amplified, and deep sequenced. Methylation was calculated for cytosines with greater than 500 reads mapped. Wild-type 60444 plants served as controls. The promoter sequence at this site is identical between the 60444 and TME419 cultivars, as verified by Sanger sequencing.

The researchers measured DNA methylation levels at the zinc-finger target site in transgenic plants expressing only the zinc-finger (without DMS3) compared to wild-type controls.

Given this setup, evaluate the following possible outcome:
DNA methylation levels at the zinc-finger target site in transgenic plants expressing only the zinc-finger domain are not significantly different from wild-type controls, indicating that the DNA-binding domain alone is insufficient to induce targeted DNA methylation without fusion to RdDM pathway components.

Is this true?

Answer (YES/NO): YES